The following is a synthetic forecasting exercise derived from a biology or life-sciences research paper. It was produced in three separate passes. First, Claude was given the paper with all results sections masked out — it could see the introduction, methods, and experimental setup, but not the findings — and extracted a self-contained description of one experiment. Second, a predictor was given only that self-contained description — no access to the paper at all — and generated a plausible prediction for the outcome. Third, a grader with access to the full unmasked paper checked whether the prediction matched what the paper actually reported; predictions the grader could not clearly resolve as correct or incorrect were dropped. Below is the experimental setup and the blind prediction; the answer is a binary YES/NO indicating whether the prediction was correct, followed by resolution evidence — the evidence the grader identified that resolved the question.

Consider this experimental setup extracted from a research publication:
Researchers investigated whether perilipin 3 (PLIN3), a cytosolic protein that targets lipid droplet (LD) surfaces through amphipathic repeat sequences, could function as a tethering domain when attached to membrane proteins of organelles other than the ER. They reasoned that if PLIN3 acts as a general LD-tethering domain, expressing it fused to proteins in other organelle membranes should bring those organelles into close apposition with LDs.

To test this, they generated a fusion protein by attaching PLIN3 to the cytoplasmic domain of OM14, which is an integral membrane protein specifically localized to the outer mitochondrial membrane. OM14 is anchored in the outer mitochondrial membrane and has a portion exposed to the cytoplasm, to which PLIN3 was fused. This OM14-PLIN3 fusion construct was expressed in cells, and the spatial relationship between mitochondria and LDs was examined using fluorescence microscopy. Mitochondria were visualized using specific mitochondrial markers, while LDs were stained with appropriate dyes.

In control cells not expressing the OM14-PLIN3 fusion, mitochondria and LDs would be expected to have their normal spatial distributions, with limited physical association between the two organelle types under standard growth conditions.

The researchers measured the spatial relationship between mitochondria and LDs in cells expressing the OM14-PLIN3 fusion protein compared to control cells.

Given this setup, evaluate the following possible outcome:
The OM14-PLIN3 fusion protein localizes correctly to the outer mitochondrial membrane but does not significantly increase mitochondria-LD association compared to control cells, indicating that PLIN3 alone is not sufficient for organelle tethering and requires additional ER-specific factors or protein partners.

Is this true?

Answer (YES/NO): NO